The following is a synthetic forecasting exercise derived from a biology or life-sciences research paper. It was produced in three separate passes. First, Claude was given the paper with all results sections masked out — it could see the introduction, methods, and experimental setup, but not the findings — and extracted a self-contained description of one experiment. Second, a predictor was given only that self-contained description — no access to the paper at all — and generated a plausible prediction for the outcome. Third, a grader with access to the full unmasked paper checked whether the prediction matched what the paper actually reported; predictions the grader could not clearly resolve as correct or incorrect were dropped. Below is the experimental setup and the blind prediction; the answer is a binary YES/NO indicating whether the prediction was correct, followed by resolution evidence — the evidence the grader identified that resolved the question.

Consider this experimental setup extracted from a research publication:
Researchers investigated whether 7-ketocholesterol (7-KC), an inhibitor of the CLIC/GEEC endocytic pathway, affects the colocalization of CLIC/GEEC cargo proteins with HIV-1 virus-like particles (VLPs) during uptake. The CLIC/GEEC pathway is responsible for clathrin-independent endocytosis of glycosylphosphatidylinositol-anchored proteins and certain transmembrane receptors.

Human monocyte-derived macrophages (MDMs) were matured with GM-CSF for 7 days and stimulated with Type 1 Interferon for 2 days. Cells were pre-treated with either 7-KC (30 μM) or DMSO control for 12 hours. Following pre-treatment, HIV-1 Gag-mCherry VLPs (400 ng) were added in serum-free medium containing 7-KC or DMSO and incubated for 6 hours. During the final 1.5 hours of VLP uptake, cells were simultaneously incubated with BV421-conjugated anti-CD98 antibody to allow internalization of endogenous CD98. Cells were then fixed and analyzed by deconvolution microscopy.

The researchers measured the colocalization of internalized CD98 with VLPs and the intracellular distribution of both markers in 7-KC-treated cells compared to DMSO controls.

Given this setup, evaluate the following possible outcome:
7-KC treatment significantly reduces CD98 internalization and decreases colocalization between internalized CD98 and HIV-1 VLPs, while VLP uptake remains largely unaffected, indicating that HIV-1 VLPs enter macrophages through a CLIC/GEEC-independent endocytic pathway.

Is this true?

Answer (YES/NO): NO